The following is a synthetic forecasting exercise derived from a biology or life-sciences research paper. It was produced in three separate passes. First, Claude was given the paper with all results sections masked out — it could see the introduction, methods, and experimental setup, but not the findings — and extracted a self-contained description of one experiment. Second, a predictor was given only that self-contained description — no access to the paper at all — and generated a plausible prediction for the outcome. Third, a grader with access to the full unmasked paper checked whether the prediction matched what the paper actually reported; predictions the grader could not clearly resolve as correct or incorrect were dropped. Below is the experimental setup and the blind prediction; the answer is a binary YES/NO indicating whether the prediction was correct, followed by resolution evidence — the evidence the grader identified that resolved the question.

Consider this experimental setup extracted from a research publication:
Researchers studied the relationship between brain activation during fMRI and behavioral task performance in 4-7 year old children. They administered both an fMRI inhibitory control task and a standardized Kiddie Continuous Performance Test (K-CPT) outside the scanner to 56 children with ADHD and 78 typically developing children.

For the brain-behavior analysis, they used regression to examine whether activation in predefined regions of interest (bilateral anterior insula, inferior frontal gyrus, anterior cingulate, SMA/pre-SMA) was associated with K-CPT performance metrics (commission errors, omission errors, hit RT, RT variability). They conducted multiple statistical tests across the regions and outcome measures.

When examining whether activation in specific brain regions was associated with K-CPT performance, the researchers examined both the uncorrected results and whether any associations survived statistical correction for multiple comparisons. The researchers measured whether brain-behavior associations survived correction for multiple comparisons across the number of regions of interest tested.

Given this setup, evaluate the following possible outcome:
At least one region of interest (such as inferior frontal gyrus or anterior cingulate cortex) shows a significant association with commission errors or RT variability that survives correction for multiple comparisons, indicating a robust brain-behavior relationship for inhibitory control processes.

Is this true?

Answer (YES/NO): NO